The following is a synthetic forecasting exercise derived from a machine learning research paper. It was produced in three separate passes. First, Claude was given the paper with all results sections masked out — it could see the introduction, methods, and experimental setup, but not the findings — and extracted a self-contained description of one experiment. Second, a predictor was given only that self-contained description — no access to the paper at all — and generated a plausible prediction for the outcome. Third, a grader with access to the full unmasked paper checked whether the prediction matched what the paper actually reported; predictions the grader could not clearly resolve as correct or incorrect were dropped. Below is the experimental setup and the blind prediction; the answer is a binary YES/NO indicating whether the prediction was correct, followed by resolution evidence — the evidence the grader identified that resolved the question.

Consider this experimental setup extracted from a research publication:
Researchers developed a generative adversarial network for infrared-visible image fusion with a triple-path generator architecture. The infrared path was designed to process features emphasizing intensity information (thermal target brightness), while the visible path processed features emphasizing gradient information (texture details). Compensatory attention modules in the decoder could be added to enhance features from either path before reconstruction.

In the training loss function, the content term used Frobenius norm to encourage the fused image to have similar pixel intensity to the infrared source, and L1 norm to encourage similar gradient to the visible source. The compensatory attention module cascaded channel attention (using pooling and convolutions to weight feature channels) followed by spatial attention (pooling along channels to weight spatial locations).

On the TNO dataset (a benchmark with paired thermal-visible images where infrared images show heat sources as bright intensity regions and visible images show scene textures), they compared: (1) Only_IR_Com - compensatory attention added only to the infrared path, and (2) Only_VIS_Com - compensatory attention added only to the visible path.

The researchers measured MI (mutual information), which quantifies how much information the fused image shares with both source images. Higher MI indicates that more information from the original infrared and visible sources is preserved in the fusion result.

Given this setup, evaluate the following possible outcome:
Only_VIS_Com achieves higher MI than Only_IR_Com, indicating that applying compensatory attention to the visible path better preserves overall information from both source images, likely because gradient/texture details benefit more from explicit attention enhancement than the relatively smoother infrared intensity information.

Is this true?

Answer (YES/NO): YES